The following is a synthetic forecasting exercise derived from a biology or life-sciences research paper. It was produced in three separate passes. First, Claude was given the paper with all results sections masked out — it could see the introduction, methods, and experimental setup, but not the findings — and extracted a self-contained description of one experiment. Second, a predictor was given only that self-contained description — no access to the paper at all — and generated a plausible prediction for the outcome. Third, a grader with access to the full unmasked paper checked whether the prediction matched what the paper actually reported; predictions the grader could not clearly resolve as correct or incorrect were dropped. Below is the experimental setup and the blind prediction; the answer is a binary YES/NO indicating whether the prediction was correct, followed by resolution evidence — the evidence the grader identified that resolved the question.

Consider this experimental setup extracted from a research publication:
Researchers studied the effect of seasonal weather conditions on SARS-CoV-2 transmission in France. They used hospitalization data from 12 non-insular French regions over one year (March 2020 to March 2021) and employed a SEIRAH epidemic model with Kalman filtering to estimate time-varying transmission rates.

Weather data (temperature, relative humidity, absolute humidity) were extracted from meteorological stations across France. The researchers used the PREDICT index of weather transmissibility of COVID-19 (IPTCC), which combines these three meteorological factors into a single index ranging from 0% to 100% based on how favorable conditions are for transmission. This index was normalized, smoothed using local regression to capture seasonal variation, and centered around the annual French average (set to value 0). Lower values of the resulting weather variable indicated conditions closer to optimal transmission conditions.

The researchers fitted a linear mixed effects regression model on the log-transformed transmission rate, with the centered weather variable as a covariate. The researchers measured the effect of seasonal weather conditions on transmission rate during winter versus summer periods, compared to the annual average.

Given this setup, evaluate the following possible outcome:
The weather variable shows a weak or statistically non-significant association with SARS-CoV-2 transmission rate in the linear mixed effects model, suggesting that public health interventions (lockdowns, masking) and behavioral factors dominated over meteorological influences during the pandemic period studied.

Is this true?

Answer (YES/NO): NO